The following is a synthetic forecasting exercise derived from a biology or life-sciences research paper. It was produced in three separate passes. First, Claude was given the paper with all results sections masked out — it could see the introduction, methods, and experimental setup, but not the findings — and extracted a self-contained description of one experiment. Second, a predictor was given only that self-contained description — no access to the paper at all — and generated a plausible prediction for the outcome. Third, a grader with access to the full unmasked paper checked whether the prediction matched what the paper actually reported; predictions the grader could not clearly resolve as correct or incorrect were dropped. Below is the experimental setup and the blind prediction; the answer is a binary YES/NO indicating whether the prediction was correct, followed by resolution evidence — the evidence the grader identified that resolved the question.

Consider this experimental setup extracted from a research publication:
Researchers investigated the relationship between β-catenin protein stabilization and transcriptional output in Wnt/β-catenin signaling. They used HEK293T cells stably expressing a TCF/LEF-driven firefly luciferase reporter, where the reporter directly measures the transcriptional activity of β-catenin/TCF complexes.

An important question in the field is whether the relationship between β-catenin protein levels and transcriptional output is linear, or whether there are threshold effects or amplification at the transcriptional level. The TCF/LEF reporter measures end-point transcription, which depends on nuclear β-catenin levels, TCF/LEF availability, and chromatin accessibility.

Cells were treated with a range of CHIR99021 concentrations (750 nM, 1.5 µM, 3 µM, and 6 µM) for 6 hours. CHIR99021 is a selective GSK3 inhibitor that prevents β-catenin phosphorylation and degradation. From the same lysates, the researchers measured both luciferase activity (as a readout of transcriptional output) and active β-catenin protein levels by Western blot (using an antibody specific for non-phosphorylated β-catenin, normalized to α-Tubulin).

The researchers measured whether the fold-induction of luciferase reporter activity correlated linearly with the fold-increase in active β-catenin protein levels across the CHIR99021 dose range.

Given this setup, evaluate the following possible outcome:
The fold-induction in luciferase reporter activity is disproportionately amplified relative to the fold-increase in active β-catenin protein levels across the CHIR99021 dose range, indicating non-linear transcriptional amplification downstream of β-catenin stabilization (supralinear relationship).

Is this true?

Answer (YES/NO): YES